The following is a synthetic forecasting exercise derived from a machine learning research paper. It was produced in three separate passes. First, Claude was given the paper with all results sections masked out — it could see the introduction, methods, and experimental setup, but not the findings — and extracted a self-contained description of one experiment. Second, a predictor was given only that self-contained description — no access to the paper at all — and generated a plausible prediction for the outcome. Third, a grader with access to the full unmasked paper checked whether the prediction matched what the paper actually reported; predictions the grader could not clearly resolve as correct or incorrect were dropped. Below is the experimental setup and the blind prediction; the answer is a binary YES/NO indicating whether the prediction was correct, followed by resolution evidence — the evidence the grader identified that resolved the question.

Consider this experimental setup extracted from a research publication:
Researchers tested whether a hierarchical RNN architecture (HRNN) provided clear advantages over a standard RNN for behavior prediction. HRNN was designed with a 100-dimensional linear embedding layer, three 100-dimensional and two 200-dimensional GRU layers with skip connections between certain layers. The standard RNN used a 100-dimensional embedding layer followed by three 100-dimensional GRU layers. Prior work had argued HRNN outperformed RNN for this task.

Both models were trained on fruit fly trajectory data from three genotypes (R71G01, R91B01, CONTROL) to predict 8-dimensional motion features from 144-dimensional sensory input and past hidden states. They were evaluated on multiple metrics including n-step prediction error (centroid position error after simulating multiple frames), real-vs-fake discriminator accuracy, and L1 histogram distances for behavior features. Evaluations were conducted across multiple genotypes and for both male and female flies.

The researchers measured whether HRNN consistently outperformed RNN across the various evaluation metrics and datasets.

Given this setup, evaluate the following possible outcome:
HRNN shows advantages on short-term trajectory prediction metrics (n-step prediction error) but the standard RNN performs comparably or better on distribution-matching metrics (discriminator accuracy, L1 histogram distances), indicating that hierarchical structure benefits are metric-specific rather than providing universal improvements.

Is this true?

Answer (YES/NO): NO